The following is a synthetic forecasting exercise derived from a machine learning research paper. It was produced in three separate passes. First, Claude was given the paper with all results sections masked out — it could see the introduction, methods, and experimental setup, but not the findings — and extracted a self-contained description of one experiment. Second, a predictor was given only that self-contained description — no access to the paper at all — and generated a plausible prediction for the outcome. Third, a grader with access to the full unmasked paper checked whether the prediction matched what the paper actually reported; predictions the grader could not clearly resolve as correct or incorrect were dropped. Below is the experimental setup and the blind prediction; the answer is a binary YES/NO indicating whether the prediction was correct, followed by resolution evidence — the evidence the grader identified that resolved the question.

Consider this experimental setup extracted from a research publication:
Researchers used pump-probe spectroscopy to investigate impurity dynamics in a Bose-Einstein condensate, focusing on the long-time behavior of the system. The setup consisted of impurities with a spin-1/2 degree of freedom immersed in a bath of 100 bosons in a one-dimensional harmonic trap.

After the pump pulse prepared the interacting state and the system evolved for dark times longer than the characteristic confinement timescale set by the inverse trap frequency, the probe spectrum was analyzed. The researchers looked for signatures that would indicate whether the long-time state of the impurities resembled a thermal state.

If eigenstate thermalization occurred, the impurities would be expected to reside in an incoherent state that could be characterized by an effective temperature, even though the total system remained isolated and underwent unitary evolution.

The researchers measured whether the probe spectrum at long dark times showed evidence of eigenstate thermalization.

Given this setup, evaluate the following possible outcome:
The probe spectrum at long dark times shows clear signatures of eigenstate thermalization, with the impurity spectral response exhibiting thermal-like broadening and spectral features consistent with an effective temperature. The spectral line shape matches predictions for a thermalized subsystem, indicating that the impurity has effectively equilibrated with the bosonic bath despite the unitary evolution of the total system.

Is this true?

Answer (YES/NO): YES